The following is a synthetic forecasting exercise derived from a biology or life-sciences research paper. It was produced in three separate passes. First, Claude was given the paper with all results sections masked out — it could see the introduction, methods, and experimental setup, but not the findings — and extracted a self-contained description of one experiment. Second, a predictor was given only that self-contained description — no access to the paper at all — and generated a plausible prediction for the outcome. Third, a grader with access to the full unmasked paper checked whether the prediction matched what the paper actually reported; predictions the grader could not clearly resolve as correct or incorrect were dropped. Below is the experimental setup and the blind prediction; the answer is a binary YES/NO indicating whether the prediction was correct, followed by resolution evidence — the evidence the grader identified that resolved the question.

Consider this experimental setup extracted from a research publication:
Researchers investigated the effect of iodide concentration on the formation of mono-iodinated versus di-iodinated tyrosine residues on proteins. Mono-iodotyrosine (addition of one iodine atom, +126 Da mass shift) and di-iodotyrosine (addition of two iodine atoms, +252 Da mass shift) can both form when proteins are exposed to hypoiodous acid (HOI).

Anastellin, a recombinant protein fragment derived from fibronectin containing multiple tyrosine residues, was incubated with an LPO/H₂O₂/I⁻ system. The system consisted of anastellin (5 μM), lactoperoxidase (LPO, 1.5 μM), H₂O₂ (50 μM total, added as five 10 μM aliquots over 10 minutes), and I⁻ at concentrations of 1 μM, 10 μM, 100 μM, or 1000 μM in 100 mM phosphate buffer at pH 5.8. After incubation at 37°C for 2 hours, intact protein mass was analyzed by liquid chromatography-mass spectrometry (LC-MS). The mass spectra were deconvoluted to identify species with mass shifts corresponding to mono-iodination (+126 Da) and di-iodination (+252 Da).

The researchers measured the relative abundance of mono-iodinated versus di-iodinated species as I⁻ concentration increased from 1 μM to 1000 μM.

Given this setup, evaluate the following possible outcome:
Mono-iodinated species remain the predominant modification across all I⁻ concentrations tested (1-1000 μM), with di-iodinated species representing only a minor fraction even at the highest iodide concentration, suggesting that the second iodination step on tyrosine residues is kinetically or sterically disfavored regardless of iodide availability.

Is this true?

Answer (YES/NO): NO